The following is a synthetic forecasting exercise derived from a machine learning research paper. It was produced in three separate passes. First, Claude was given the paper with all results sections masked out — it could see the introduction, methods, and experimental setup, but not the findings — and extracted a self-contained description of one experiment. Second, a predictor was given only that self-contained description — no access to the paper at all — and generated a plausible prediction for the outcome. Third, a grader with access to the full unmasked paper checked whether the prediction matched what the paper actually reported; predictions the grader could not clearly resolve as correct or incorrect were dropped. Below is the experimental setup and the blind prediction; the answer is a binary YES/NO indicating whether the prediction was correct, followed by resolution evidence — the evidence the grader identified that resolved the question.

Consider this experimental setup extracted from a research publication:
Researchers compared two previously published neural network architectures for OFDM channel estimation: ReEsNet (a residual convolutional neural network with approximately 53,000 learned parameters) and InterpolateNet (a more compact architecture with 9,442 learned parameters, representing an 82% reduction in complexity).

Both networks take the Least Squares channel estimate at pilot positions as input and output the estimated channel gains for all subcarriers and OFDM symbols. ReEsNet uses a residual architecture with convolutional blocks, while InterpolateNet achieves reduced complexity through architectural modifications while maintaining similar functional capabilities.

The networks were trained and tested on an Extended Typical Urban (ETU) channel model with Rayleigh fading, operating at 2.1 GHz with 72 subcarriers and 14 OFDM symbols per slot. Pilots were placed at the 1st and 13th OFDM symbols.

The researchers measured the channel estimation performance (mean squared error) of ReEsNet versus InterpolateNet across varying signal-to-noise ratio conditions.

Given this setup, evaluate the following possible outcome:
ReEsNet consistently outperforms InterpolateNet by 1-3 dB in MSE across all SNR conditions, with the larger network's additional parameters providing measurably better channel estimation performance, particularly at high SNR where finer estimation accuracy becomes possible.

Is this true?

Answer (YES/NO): NO